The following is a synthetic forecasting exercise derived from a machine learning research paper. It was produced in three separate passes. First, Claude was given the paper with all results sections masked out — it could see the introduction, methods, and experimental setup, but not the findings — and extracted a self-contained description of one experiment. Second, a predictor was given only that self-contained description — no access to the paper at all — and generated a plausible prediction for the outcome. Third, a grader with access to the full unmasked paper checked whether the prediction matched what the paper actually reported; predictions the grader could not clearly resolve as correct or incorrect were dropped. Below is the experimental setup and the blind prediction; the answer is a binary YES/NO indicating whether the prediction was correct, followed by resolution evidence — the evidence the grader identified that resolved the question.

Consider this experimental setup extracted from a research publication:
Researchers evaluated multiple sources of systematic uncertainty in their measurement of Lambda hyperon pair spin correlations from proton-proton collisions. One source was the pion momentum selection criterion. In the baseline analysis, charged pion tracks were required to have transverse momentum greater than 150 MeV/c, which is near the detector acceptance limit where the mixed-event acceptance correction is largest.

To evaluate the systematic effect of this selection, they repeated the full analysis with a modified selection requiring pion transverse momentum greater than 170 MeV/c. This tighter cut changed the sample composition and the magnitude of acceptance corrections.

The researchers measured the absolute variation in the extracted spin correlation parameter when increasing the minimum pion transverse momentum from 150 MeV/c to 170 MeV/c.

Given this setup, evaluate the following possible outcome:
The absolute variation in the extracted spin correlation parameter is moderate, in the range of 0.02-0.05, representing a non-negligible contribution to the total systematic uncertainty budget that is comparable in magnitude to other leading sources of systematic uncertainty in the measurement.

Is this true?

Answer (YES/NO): NO